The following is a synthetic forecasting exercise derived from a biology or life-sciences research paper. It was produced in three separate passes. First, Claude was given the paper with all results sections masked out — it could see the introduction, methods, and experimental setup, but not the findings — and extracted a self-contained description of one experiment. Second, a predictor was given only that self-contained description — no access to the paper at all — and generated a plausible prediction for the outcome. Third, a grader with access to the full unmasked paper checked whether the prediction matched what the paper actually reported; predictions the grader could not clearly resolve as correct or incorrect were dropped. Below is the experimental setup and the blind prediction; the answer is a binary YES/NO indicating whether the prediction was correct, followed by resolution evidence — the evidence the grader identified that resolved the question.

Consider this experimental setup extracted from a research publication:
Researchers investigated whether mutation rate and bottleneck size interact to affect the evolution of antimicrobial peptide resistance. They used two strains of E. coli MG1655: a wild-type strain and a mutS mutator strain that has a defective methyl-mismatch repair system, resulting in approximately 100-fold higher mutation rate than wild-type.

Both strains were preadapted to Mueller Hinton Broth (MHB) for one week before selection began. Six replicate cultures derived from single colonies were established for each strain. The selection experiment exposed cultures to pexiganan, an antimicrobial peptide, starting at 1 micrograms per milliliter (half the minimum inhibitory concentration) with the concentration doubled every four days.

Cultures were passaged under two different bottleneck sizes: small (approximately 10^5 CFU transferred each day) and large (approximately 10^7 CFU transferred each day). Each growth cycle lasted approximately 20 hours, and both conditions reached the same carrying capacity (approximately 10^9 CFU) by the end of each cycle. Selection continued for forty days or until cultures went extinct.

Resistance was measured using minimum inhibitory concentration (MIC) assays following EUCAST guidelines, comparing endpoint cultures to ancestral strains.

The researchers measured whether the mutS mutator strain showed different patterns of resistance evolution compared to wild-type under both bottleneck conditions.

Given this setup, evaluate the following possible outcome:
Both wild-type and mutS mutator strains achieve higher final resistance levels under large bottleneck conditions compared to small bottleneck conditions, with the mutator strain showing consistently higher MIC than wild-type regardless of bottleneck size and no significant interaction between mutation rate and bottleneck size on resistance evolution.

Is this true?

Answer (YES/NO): NO